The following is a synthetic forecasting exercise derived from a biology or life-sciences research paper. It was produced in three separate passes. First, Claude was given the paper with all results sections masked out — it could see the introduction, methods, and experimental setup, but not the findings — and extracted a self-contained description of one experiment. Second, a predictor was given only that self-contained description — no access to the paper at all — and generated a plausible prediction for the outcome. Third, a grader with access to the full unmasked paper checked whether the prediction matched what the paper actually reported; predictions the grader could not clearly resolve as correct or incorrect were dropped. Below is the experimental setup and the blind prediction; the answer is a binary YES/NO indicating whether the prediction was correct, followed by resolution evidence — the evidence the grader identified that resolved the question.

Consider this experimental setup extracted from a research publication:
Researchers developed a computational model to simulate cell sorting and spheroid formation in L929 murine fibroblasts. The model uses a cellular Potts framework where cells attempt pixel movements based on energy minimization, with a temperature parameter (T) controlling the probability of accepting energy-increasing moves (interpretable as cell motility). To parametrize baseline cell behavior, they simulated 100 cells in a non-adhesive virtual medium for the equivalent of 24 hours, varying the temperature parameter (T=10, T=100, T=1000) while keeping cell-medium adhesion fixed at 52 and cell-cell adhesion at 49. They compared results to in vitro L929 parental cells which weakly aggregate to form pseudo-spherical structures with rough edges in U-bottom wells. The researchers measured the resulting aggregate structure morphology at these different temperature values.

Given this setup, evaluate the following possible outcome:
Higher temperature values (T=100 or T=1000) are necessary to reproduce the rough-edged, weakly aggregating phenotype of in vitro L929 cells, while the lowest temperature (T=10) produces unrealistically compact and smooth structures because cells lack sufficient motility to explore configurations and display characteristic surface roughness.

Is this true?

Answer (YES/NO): NO